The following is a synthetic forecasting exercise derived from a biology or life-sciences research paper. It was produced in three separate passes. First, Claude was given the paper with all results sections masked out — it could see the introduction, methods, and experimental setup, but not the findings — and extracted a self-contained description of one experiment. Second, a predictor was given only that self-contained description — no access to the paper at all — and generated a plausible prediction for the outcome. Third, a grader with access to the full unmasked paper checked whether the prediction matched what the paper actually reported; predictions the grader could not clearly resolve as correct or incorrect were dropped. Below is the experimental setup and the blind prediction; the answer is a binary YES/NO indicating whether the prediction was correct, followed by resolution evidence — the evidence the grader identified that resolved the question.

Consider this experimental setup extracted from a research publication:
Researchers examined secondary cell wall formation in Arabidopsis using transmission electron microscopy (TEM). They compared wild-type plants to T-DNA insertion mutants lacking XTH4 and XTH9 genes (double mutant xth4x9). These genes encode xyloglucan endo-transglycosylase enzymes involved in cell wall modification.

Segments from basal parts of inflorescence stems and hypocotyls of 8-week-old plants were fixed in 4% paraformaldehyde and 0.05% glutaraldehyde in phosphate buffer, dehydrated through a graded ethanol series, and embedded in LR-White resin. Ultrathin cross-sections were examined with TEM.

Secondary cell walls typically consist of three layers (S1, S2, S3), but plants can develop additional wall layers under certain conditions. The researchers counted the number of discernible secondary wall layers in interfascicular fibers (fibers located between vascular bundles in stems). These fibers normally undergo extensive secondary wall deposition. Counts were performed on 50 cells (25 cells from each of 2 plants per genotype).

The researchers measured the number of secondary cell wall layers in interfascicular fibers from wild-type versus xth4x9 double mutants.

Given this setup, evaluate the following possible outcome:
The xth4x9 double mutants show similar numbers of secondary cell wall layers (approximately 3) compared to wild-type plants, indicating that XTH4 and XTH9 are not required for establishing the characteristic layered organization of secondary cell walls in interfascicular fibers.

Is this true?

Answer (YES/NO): NO